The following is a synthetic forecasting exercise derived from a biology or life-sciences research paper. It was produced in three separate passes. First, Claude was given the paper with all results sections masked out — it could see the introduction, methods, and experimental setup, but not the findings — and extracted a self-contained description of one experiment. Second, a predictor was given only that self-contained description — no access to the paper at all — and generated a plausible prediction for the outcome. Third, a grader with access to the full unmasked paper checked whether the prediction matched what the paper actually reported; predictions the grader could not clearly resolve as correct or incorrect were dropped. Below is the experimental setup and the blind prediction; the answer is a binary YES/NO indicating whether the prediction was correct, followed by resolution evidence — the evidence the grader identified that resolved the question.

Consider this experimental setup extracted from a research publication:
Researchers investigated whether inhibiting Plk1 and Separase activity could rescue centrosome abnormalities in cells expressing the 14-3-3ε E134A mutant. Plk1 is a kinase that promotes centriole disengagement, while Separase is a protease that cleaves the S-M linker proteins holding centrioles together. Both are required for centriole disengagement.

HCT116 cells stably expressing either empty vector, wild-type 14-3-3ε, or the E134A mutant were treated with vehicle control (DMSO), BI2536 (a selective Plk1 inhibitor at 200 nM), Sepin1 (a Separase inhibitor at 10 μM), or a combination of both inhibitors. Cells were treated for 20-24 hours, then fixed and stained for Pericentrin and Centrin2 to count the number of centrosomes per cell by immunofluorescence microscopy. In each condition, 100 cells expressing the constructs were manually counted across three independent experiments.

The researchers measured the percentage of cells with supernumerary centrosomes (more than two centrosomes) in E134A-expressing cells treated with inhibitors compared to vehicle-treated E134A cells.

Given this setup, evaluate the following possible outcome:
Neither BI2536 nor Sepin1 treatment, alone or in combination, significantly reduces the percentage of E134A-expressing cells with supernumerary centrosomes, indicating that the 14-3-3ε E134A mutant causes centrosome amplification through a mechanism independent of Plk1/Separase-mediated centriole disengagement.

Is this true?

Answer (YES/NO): NO